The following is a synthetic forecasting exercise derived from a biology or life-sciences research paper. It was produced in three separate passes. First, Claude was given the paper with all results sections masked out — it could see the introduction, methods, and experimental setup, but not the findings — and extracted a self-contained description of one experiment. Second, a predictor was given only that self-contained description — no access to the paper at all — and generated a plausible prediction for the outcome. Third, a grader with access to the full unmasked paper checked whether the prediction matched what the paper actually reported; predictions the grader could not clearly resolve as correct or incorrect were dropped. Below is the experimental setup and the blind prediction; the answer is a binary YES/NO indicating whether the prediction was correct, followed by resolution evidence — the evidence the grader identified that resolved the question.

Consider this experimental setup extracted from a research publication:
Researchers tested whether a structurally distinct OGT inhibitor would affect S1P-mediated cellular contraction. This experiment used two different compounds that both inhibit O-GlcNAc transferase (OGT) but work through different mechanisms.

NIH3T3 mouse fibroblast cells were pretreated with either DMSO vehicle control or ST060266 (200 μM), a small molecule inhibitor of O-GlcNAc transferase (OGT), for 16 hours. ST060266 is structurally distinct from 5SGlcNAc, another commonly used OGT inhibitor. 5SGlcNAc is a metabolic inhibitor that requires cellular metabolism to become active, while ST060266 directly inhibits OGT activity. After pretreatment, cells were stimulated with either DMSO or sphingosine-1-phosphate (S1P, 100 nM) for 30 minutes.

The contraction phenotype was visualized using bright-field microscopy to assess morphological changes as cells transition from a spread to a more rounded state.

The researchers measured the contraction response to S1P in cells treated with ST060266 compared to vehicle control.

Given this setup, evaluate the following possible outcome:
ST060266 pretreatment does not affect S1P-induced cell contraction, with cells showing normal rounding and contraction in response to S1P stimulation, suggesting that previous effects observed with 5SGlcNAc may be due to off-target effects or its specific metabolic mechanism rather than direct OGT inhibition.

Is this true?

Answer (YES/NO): NO